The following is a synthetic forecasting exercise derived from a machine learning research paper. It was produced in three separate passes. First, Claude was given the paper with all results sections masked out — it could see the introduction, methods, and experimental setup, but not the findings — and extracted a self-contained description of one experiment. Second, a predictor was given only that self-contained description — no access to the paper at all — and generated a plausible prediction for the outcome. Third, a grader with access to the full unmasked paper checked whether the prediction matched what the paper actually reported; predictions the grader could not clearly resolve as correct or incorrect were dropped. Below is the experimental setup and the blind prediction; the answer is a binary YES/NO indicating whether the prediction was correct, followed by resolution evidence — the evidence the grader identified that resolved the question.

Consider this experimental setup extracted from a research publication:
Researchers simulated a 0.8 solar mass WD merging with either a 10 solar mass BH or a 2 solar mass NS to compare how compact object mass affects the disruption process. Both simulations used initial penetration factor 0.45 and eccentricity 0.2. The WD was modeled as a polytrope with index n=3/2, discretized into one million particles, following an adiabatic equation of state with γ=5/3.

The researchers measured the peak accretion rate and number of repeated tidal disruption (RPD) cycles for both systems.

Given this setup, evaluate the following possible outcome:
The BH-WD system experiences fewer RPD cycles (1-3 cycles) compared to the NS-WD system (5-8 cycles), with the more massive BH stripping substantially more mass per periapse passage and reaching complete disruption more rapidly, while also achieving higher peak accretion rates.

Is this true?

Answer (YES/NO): NO